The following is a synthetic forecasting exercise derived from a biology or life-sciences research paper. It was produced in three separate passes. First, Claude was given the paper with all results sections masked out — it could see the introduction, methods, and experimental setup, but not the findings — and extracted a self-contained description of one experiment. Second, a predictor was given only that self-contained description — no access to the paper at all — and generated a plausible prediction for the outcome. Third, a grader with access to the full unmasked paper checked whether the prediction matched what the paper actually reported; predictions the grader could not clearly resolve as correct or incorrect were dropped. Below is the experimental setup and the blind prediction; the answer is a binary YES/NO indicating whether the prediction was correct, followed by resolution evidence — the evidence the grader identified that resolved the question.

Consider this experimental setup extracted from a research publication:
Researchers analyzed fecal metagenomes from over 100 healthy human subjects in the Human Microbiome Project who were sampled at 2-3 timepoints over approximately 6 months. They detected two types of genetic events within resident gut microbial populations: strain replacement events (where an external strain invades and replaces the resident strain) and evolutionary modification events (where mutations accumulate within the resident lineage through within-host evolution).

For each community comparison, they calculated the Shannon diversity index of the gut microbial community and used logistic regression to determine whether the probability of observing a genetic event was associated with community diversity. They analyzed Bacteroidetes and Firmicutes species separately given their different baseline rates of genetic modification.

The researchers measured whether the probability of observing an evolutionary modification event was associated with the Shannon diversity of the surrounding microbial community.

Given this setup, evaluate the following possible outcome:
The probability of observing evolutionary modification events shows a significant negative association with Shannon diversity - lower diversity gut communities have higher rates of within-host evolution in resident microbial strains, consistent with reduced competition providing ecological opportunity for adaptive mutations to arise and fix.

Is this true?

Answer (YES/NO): NO